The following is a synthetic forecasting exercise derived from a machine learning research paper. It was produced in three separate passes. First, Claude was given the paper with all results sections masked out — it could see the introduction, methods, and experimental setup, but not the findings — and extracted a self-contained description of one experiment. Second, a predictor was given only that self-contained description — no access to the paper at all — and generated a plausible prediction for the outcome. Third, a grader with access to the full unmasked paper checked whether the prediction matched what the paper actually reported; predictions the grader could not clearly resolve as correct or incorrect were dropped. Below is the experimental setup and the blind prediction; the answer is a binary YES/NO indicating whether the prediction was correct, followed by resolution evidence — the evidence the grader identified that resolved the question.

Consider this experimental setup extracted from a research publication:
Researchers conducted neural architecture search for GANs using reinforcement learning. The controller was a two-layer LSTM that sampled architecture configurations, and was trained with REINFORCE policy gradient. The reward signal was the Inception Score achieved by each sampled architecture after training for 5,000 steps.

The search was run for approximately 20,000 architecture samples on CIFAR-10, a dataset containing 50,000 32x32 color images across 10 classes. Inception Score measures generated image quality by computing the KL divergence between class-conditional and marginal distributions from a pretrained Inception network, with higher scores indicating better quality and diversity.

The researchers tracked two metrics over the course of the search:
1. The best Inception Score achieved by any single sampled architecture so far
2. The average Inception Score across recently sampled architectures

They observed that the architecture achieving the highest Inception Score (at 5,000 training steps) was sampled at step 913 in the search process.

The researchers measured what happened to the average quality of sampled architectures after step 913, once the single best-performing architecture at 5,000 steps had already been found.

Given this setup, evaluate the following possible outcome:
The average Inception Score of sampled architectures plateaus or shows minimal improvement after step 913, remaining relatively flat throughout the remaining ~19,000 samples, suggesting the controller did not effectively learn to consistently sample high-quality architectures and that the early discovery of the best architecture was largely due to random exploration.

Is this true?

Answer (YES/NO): NO